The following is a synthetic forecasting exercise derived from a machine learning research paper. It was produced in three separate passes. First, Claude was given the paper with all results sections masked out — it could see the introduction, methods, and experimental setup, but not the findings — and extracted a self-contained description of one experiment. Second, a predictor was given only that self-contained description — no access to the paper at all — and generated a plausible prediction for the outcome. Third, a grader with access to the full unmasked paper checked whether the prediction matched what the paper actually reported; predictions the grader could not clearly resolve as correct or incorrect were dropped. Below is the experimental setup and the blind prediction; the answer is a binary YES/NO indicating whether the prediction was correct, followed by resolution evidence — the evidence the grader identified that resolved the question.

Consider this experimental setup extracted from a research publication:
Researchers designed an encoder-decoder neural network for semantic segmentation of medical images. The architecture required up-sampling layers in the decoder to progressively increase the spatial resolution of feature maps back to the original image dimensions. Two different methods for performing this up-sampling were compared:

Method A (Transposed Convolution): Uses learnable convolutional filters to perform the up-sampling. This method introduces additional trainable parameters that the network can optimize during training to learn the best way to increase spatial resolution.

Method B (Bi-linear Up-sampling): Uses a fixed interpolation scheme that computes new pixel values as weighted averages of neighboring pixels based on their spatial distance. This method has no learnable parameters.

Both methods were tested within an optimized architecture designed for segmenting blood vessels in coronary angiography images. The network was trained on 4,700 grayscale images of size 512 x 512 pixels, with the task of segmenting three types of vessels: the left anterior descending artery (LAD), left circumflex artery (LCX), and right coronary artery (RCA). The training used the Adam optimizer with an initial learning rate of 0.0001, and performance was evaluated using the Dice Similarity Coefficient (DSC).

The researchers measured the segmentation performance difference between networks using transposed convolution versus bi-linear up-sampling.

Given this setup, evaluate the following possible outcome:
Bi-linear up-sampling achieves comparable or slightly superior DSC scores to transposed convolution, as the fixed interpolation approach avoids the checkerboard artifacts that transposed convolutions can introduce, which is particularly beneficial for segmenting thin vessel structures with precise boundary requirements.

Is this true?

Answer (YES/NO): YES